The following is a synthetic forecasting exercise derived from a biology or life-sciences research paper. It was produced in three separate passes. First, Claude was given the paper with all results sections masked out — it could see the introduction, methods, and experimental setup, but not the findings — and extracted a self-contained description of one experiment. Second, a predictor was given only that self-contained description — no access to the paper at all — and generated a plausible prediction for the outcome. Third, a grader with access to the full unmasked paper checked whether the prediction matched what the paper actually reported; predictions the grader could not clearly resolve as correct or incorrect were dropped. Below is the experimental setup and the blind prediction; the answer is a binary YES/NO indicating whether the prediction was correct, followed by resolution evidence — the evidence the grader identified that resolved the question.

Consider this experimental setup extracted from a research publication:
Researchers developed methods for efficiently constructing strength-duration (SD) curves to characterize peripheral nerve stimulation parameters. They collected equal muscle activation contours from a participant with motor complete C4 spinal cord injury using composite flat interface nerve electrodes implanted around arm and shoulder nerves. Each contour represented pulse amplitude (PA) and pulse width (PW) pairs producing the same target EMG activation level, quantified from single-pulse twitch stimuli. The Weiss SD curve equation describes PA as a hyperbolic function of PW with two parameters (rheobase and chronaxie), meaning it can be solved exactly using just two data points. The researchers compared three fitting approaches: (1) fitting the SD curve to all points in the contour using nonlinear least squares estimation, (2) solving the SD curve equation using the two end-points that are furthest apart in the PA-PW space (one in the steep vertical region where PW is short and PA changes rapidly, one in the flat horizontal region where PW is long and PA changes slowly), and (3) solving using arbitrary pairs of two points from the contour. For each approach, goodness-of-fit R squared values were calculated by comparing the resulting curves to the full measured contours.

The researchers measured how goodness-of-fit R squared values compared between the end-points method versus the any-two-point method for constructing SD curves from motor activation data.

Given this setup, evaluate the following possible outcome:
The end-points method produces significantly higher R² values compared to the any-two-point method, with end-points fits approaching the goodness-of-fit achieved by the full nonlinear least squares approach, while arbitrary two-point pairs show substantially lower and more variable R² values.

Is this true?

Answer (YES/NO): NO